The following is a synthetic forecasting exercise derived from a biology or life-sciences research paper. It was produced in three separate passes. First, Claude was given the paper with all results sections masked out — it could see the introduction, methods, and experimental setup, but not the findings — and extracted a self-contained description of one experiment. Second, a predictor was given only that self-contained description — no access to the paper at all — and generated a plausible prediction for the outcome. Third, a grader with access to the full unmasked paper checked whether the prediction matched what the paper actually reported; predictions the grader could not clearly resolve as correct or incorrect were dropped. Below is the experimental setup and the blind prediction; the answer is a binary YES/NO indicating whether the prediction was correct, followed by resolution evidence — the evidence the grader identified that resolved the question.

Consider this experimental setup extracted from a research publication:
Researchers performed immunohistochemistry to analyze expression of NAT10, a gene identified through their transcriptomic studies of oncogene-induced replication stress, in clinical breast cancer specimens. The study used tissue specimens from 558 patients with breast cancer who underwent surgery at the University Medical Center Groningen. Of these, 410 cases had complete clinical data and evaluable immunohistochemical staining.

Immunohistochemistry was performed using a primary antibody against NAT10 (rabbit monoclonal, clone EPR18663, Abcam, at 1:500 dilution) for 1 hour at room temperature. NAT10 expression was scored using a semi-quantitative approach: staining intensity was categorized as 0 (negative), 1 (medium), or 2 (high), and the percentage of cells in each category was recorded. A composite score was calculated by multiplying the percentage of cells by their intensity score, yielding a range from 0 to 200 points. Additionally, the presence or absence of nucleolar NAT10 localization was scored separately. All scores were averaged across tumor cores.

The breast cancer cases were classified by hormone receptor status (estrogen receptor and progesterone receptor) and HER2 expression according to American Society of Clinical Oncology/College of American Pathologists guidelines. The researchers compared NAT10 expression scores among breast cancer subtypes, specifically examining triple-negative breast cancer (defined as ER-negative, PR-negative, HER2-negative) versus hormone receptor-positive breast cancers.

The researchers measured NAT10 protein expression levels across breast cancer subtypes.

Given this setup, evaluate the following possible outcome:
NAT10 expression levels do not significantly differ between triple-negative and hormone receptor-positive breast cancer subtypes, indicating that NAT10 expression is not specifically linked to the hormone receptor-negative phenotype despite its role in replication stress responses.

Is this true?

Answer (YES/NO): NO